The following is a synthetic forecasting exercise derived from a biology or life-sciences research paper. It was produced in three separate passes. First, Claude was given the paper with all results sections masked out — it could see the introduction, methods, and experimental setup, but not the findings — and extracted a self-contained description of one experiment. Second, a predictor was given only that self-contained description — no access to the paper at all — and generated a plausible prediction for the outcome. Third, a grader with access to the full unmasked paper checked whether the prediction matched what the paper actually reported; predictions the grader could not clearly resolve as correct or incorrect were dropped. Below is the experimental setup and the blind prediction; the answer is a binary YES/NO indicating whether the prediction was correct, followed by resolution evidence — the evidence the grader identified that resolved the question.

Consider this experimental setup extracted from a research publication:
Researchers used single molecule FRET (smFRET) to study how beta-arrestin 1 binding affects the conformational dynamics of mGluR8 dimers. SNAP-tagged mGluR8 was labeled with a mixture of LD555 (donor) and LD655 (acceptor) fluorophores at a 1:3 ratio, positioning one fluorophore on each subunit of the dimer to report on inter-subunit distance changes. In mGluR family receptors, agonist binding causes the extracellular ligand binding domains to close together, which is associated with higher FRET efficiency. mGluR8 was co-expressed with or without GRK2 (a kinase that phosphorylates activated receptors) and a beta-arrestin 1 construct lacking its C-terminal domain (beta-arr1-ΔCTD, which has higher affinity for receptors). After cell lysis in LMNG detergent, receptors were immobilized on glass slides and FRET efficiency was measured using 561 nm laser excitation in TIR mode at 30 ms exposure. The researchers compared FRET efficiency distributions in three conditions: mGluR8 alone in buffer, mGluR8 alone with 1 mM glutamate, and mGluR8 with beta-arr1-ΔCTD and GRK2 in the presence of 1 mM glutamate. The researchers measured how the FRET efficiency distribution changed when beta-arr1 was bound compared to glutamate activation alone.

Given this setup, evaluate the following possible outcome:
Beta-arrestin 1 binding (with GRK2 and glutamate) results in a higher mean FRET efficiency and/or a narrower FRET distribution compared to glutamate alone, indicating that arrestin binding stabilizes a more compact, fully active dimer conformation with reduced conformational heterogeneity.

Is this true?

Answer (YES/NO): NO